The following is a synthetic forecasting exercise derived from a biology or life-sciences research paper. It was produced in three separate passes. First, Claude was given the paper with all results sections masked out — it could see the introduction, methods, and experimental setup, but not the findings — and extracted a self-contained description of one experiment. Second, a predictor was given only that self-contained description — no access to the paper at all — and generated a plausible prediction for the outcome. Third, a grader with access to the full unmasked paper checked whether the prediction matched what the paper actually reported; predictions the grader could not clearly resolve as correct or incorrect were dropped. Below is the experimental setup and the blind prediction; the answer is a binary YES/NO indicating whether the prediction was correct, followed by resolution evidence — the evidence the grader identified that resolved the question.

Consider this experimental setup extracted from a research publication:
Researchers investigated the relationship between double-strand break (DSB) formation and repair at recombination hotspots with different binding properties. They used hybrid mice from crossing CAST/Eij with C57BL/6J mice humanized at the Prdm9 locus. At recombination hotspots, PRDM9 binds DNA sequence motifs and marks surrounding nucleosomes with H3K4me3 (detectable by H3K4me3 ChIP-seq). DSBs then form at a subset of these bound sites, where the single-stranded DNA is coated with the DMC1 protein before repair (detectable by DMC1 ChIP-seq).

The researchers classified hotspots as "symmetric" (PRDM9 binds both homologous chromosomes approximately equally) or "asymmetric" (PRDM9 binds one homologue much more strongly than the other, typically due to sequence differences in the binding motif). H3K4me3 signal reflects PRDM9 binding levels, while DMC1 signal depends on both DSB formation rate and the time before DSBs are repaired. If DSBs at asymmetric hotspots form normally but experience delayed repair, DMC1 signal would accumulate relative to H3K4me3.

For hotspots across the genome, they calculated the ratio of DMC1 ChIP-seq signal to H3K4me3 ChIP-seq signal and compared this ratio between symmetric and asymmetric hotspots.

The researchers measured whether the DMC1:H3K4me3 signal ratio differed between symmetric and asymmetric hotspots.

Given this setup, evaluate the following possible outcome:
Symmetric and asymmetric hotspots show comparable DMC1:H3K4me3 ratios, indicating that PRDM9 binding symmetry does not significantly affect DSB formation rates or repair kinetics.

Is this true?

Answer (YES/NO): NO